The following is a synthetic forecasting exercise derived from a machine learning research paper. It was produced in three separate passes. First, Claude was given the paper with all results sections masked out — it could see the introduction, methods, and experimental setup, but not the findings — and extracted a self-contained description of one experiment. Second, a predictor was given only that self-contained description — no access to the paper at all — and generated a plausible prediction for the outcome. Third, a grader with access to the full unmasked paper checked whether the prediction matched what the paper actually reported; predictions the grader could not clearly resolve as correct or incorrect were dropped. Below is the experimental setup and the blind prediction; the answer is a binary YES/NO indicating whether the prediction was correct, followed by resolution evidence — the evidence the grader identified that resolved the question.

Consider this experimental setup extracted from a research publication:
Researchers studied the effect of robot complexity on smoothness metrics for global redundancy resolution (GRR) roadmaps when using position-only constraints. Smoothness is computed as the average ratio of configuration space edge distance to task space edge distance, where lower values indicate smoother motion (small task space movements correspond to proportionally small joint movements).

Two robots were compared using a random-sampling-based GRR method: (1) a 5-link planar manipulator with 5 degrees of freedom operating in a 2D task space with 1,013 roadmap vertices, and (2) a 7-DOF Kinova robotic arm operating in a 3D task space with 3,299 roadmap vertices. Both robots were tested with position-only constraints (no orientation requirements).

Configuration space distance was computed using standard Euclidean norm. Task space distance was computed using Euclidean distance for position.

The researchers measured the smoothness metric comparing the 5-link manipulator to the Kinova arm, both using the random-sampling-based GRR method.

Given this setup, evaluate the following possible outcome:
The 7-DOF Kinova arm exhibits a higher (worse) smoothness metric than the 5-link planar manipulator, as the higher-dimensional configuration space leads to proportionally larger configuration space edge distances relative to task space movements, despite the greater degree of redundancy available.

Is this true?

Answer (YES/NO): NO